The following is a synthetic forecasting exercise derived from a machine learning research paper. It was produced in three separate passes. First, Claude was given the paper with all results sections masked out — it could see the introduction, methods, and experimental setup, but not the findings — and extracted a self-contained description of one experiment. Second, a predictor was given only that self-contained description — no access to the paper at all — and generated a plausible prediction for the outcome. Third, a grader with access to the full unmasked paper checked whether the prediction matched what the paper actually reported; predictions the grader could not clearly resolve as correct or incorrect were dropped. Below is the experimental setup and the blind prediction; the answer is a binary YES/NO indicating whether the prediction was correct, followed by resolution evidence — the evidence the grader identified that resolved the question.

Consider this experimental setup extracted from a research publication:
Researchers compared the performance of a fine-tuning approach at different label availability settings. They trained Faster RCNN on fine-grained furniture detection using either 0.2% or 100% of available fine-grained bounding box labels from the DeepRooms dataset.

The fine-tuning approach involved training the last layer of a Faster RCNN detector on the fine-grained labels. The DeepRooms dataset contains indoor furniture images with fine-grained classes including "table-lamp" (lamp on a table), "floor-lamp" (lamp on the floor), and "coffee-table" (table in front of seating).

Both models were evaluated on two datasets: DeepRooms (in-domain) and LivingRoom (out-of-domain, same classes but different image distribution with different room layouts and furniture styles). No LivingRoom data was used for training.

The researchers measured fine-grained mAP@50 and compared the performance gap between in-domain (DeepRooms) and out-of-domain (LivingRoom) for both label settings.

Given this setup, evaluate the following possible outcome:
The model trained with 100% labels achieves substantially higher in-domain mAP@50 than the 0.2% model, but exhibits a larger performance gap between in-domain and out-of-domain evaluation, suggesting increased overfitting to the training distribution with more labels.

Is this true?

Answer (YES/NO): NO